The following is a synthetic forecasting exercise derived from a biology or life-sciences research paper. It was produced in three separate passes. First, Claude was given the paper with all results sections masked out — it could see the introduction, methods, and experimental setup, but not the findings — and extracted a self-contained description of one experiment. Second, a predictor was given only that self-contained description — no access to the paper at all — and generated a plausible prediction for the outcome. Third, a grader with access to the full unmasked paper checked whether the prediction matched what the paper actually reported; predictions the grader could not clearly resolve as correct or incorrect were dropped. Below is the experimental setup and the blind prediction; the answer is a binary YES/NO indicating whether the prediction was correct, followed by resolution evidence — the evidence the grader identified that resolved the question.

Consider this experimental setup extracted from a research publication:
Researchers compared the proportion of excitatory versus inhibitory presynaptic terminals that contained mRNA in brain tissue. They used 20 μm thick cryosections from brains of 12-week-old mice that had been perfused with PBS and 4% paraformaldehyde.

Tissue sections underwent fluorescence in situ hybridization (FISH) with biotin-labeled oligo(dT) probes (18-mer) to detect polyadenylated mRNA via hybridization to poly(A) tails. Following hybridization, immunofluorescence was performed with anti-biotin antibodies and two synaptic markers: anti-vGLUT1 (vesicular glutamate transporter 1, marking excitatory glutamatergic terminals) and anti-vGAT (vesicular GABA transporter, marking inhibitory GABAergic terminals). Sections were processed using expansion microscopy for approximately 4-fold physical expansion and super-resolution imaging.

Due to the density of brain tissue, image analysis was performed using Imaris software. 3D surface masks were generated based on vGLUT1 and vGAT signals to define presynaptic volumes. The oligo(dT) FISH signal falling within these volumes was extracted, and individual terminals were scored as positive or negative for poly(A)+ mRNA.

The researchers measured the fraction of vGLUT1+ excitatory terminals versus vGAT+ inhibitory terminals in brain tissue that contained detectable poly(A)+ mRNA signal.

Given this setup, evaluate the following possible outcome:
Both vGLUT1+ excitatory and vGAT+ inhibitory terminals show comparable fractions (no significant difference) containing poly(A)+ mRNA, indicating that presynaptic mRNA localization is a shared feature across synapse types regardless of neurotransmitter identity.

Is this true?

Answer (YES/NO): YES